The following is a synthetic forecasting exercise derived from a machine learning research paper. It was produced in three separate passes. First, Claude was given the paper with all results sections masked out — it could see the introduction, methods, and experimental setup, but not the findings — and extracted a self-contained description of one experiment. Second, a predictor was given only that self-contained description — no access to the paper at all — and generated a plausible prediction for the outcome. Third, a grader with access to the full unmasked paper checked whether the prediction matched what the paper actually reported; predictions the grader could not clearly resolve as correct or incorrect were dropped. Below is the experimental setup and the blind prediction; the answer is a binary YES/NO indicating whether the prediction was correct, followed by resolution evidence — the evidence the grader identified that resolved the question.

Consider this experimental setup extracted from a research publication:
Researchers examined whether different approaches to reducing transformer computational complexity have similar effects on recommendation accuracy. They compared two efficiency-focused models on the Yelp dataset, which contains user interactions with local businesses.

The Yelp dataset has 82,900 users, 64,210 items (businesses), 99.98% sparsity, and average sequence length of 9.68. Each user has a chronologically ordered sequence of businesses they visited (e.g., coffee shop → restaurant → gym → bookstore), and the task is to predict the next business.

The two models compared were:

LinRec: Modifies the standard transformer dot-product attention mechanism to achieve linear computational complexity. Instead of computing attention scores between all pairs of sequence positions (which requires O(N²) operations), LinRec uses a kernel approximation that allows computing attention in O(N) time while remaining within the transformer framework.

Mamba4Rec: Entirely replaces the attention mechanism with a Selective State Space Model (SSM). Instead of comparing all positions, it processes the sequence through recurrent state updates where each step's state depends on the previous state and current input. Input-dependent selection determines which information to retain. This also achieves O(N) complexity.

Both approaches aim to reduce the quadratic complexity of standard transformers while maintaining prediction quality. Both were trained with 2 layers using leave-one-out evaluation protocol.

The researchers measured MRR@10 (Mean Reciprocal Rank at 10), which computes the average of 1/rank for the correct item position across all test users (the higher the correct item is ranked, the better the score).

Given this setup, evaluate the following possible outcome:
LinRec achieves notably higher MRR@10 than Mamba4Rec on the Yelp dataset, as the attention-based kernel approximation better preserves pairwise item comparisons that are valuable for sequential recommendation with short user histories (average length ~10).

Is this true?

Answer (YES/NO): YES